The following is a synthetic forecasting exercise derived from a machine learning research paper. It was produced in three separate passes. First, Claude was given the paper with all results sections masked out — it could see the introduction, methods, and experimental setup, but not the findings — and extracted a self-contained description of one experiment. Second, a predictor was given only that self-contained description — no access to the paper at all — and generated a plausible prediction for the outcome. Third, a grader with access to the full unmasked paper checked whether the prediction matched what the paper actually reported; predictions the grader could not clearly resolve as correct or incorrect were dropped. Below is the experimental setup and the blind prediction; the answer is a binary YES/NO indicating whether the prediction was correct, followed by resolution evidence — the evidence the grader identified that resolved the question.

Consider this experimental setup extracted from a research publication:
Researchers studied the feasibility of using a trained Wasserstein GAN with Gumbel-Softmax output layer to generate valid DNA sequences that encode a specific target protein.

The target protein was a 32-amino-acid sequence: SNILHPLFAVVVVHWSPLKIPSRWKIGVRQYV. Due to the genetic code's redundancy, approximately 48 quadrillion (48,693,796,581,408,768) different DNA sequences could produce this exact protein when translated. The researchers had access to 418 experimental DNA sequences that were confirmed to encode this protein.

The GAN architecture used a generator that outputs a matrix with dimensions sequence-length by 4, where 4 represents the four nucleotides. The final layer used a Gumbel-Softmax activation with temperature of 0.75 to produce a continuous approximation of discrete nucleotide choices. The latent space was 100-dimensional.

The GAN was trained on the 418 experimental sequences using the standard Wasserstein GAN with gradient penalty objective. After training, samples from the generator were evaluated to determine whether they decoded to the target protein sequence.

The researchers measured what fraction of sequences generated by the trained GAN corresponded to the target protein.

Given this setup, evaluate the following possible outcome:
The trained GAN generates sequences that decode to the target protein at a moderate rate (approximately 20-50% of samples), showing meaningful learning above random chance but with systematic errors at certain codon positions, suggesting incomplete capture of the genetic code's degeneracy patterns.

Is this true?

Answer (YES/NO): NO